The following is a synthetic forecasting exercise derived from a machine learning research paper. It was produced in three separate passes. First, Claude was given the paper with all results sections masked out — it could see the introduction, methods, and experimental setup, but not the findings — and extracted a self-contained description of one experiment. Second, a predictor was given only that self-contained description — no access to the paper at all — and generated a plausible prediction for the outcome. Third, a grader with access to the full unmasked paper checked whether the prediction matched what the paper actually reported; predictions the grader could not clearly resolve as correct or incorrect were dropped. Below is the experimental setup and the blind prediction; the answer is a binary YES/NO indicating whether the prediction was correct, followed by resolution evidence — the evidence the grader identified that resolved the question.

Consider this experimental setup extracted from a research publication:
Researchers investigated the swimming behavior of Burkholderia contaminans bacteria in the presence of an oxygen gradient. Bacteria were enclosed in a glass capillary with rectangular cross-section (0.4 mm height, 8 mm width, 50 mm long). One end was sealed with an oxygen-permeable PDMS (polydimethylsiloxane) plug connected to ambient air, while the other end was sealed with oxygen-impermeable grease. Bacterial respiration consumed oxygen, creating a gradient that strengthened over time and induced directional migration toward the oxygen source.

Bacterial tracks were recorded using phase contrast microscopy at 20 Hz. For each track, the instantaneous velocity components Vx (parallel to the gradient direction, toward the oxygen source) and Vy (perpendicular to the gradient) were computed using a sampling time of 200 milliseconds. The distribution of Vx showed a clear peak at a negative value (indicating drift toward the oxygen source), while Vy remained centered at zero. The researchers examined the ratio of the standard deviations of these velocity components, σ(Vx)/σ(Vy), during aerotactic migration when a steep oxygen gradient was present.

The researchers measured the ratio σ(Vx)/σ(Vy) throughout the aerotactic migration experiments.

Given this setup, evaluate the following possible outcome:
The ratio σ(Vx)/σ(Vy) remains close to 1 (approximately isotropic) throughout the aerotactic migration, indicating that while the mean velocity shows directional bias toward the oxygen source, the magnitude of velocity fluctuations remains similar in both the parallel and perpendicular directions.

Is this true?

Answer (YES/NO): YES